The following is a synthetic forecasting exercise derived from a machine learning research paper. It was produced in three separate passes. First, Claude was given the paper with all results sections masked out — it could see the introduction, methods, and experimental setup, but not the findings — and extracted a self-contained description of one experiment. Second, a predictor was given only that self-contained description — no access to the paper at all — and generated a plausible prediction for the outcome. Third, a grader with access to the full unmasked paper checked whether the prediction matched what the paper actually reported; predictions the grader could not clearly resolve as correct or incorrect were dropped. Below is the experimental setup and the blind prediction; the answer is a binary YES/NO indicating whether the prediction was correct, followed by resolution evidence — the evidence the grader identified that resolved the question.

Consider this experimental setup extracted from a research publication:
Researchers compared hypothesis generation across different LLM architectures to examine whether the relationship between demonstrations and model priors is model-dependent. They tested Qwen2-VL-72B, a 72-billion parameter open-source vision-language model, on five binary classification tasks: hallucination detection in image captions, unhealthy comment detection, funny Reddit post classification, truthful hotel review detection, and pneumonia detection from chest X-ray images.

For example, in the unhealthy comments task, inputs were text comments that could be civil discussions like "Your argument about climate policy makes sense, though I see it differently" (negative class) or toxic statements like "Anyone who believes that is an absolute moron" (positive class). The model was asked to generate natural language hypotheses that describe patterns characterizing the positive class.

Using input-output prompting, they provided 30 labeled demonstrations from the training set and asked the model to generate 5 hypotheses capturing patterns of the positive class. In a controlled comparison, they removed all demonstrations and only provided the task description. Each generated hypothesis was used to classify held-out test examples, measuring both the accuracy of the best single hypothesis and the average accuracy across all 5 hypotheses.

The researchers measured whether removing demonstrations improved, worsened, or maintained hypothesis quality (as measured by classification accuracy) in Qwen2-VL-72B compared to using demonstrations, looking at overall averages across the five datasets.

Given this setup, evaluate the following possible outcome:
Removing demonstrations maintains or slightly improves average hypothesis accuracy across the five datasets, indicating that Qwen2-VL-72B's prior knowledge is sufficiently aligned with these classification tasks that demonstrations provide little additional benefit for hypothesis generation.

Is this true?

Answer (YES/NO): YES